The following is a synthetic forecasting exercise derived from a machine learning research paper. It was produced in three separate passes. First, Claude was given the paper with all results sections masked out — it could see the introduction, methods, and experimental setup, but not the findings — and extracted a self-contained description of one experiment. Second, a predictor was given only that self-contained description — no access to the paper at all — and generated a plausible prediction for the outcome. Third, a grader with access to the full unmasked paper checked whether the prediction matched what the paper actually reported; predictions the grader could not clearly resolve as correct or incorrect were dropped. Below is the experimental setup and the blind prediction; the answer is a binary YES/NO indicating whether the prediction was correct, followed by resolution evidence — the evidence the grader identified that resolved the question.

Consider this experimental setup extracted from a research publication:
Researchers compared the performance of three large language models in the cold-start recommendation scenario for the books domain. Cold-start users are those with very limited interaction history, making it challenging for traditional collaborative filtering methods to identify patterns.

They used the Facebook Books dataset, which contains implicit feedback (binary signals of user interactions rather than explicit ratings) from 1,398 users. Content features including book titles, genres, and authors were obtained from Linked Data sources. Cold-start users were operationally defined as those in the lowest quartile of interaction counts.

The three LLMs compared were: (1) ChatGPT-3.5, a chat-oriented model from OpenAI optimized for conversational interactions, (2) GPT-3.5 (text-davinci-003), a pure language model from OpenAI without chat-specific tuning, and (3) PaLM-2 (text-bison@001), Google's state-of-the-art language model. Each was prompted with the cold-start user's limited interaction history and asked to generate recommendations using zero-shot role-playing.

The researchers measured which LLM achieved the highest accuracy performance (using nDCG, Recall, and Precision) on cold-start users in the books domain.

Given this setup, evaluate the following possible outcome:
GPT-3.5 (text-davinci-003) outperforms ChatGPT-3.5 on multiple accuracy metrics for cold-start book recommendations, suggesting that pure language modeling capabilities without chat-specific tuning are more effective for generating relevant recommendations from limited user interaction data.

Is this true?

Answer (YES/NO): NO